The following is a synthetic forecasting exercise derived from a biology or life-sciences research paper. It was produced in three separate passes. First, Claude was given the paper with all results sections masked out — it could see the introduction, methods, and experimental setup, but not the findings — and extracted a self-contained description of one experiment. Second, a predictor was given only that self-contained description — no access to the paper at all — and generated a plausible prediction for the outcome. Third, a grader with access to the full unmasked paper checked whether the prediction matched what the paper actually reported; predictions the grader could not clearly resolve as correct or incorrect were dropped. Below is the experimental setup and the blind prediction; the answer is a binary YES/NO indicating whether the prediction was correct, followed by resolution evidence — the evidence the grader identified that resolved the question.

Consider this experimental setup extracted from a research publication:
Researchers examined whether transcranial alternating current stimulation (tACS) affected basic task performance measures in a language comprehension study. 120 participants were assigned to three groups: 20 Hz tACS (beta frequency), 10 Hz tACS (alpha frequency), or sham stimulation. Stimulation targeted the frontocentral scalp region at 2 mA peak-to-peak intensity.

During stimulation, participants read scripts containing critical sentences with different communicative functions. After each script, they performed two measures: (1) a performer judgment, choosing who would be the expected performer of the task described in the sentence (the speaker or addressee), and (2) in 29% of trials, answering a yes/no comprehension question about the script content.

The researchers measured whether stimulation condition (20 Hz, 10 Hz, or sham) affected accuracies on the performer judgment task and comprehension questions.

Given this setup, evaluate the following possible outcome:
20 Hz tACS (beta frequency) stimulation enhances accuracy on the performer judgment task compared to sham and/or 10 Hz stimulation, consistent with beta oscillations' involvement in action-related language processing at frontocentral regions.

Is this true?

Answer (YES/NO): NO